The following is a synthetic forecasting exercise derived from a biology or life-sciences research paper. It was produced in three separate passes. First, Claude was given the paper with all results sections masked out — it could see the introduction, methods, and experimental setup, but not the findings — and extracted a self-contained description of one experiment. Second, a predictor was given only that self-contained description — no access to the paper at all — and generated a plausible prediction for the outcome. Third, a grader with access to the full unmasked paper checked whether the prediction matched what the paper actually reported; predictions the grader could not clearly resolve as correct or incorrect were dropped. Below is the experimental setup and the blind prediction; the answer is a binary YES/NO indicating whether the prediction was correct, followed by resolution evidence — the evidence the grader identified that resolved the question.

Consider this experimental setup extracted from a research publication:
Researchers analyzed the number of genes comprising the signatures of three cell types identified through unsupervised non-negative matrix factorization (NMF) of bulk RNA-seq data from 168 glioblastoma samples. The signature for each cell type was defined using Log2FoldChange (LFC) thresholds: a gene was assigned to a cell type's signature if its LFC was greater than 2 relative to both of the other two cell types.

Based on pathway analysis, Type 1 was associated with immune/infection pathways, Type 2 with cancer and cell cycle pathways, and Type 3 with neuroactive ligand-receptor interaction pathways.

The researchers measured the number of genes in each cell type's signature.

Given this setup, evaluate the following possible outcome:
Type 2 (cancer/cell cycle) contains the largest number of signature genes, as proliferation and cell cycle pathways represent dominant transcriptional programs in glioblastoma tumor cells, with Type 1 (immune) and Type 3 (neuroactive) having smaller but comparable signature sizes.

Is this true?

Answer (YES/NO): NO